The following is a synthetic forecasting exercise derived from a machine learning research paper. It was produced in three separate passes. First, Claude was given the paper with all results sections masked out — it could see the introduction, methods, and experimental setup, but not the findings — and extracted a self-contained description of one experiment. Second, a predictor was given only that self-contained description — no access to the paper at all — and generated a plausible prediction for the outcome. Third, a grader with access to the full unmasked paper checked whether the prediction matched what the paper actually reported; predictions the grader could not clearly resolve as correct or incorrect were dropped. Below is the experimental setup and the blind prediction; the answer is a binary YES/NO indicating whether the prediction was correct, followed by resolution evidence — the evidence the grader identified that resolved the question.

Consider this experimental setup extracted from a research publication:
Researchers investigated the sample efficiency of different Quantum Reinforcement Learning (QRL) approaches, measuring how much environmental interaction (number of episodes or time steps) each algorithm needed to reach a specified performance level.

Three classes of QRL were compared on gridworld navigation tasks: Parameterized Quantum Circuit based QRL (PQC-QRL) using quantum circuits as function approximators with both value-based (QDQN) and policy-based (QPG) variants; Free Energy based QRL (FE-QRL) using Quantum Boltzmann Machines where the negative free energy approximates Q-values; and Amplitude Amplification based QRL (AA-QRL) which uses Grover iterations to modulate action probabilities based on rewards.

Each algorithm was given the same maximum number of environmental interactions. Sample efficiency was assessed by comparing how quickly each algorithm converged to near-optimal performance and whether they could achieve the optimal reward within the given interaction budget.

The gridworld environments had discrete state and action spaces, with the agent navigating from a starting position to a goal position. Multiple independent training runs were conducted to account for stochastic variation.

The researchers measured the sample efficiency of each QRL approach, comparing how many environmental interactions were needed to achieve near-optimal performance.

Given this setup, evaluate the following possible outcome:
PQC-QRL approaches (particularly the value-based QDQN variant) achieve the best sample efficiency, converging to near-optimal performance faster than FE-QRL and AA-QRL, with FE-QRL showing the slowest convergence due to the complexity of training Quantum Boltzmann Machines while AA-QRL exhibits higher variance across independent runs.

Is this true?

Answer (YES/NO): NO